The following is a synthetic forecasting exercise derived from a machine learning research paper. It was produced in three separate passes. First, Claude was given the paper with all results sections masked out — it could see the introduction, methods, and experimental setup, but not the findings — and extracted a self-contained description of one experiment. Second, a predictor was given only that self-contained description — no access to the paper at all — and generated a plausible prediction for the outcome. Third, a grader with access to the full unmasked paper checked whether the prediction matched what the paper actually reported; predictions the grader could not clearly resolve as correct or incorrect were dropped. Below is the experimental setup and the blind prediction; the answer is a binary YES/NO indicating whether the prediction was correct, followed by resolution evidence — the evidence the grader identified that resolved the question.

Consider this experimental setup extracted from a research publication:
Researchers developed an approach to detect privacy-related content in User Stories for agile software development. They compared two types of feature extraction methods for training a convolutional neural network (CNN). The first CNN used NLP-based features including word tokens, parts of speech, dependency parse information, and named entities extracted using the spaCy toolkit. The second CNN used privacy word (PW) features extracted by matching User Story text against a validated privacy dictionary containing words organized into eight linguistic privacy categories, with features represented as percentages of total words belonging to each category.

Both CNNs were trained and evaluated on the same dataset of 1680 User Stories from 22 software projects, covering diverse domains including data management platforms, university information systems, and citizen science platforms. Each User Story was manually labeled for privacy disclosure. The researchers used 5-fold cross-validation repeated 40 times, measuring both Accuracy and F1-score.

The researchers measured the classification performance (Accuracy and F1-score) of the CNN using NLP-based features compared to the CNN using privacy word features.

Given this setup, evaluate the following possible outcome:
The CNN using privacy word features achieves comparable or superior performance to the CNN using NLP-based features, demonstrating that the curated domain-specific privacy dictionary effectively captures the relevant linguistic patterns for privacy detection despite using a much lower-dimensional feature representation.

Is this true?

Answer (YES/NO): YES